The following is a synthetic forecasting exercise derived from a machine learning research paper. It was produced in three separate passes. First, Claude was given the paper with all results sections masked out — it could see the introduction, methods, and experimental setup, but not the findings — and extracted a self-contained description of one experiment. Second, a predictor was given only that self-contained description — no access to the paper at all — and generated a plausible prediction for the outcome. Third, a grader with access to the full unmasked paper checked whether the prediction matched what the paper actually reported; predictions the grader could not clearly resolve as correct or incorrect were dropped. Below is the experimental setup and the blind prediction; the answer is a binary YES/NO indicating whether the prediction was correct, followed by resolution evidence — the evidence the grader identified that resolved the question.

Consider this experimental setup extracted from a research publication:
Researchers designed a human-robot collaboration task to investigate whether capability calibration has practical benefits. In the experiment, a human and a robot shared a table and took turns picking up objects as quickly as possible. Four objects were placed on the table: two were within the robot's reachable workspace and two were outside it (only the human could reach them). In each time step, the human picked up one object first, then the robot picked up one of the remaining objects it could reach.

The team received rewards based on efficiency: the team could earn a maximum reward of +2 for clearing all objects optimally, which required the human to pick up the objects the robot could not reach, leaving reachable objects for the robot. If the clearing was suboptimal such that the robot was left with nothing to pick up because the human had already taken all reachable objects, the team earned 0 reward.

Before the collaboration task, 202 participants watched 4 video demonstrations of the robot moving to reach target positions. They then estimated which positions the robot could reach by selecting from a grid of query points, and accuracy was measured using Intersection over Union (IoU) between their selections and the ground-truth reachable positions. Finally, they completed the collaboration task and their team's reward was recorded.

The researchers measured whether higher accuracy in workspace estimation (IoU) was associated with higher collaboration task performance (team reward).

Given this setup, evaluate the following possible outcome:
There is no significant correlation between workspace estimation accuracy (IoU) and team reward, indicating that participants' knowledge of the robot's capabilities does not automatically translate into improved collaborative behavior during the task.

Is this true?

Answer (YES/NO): NO